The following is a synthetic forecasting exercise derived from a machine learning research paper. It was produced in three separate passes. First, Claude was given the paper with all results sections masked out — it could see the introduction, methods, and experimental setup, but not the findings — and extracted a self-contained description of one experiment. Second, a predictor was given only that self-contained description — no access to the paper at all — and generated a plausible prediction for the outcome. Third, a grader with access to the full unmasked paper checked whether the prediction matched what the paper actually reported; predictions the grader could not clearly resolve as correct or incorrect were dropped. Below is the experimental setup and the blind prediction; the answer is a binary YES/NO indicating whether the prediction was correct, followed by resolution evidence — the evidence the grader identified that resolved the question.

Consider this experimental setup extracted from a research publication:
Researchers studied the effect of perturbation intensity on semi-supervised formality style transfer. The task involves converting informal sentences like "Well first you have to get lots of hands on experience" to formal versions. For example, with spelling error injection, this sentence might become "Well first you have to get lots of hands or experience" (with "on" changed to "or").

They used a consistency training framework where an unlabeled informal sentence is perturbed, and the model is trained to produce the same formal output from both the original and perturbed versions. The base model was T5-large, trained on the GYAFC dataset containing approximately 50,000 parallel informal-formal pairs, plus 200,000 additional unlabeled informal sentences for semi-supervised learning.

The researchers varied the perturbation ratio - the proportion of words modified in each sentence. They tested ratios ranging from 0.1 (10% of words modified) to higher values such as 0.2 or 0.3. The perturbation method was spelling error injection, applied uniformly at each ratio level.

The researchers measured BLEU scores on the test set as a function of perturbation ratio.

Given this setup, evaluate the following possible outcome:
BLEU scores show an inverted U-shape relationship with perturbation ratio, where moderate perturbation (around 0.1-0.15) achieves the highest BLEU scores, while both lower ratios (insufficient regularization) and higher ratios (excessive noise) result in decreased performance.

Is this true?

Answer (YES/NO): NO